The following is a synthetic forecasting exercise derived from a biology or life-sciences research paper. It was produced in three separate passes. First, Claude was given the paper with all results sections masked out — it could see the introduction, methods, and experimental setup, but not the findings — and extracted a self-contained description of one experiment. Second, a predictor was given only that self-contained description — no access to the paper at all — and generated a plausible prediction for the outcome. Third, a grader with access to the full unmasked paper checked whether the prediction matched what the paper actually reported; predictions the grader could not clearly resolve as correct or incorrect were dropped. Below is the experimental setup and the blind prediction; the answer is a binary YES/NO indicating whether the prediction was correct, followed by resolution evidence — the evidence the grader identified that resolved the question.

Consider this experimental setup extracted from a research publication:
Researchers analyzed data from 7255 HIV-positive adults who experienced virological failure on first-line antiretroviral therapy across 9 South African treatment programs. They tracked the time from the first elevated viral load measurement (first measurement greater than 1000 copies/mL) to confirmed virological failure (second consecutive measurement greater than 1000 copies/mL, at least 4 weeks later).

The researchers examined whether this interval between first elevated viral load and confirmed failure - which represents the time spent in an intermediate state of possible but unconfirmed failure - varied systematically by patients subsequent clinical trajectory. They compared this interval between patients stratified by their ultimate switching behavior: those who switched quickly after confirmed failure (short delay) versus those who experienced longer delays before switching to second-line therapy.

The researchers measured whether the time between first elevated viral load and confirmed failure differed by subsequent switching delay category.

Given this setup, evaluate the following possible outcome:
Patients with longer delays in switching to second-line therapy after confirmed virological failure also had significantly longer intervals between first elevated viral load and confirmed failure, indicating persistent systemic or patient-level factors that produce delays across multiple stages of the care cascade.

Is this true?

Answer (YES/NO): YES